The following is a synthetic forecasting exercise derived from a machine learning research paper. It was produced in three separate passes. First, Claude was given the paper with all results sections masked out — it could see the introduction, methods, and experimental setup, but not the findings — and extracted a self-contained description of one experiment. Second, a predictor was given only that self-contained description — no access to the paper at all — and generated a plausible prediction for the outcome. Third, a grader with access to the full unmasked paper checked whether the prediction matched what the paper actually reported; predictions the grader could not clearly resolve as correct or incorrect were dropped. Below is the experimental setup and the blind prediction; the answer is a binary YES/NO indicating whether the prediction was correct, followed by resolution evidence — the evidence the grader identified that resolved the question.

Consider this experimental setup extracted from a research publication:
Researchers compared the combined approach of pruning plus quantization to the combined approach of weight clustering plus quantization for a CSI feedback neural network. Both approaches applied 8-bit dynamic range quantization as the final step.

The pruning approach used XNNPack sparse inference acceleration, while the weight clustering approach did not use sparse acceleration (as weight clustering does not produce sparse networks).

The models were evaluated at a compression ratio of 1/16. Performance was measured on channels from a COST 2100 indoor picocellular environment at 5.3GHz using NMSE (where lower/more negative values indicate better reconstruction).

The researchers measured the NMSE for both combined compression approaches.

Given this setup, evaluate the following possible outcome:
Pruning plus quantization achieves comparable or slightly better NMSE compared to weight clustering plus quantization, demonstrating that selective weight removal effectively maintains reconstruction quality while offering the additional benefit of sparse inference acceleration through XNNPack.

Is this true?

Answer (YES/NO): YES